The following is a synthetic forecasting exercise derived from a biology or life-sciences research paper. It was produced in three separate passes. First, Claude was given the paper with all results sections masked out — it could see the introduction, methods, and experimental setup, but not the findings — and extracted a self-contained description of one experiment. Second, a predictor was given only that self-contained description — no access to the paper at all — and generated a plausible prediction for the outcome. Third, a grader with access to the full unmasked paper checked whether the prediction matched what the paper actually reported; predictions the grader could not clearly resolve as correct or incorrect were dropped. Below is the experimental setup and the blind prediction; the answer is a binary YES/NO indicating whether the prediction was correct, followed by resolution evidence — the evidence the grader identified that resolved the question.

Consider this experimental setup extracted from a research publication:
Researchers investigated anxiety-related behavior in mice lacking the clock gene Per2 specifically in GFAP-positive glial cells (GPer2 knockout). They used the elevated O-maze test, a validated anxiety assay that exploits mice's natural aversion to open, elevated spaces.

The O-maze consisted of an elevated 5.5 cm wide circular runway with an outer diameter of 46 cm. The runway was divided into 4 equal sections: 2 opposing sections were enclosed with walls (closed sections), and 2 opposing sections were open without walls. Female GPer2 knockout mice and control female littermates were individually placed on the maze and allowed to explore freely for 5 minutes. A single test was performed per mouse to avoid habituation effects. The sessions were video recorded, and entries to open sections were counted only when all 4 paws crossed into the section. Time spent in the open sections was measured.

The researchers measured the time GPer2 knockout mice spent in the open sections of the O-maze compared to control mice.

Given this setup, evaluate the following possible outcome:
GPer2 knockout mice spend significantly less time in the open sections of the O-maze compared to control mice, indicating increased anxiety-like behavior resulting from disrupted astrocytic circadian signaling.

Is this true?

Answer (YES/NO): NO